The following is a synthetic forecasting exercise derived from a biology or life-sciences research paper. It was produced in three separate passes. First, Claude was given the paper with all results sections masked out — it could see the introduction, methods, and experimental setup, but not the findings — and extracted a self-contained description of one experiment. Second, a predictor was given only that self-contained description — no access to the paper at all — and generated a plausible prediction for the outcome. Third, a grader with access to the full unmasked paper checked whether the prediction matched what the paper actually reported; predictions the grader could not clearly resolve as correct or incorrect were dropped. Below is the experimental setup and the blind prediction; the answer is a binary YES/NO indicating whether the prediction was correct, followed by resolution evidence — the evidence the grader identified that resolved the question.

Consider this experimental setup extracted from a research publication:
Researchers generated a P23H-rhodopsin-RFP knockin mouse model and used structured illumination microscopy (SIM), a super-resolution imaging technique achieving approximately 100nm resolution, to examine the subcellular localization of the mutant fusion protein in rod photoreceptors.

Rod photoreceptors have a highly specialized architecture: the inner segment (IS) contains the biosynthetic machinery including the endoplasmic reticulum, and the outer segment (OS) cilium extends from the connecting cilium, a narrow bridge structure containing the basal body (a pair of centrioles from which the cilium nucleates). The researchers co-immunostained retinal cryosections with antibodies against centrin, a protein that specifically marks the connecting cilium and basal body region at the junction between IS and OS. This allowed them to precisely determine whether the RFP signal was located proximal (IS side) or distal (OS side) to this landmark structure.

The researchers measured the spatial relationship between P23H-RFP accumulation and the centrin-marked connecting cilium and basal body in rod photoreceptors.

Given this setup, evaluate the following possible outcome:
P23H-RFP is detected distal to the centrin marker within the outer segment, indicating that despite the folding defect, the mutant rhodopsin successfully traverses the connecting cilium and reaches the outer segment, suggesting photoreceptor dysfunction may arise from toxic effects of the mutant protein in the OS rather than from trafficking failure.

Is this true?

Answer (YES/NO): NO